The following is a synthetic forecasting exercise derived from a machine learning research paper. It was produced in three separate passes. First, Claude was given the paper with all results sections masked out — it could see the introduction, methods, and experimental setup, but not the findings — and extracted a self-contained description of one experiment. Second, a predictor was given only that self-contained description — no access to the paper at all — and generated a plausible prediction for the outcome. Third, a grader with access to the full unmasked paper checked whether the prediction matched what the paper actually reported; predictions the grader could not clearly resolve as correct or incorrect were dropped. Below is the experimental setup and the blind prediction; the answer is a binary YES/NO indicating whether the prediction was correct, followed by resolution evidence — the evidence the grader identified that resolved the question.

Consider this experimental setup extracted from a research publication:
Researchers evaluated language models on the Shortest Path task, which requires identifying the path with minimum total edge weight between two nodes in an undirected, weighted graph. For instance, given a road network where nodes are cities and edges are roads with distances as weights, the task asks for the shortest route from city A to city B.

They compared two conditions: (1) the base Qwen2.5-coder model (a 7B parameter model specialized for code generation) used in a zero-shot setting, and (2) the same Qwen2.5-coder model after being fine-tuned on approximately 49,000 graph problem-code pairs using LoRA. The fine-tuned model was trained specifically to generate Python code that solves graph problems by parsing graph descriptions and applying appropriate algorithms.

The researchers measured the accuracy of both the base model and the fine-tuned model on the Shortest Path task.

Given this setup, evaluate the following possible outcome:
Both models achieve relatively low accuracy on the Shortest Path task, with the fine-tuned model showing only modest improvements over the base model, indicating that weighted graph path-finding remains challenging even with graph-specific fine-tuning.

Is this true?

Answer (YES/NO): NO